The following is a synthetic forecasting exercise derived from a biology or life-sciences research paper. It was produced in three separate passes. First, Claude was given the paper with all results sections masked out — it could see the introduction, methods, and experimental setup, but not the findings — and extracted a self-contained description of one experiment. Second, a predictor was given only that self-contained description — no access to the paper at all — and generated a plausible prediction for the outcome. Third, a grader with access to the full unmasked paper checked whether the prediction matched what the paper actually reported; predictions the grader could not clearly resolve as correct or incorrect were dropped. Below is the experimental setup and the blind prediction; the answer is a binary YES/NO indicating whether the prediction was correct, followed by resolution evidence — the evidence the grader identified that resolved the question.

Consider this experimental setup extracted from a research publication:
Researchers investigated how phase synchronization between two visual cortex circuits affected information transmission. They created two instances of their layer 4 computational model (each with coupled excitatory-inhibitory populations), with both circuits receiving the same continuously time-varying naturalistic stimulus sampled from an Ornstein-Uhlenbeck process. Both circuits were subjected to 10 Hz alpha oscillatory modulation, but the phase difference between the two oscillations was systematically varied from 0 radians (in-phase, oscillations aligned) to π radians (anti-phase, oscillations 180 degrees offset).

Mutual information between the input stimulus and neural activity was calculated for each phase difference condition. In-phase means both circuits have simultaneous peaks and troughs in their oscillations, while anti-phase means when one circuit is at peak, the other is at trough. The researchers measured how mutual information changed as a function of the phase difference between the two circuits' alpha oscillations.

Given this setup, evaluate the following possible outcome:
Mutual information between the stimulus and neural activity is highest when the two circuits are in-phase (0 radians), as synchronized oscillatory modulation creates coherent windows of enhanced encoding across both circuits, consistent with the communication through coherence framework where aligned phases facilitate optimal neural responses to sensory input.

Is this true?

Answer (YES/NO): YES